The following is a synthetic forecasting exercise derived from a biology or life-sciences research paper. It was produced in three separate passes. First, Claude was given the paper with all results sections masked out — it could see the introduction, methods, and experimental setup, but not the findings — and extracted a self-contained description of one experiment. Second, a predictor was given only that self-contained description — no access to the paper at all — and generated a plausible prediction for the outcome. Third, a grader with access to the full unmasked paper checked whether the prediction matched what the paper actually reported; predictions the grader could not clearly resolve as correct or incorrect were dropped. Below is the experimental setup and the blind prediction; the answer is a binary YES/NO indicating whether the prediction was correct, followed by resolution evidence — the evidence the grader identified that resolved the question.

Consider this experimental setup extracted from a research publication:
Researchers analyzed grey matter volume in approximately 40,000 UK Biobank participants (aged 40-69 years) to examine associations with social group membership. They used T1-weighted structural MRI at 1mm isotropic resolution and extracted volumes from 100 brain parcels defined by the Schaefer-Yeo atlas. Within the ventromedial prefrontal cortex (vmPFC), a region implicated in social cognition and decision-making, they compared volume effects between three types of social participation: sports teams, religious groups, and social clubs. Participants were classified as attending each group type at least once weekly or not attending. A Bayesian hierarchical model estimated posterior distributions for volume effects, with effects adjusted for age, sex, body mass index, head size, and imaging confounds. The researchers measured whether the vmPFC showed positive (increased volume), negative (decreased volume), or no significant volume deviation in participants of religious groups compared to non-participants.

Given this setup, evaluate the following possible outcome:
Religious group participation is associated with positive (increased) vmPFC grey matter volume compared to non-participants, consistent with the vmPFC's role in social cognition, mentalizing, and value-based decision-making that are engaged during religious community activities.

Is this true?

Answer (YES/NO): NO